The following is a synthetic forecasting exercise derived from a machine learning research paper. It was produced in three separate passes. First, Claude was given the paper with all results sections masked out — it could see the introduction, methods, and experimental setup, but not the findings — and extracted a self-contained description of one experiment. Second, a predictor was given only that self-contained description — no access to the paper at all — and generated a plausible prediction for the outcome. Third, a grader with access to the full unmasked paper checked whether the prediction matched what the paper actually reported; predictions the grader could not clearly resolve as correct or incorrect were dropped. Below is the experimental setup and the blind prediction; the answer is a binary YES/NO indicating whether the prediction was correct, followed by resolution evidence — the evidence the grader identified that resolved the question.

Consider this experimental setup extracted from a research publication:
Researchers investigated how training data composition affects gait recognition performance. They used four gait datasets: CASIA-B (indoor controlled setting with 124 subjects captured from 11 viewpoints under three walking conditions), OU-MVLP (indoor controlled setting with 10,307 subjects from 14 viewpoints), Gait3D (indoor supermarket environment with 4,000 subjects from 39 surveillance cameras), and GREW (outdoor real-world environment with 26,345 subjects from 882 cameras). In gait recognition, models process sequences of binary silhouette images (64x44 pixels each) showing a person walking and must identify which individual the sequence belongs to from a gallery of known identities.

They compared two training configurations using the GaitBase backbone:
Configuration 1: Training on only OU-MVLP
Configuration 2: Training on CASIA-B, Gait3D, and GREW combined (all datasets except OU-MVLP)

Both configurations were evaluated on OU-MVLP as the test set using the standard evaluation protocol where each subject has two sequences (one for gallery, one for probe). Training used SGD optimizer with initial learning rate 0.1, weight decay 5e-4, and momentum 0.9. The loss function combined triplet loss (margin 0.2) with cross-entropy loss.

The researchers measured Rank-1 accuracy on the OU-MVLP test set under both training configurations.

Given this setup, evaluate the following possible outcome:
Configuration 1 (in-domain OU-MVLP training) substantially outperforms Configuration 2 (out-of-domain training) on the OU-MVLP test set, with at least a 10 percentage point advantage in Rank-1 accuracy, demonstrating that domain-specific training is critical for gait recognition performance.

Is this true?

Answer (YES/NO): YES